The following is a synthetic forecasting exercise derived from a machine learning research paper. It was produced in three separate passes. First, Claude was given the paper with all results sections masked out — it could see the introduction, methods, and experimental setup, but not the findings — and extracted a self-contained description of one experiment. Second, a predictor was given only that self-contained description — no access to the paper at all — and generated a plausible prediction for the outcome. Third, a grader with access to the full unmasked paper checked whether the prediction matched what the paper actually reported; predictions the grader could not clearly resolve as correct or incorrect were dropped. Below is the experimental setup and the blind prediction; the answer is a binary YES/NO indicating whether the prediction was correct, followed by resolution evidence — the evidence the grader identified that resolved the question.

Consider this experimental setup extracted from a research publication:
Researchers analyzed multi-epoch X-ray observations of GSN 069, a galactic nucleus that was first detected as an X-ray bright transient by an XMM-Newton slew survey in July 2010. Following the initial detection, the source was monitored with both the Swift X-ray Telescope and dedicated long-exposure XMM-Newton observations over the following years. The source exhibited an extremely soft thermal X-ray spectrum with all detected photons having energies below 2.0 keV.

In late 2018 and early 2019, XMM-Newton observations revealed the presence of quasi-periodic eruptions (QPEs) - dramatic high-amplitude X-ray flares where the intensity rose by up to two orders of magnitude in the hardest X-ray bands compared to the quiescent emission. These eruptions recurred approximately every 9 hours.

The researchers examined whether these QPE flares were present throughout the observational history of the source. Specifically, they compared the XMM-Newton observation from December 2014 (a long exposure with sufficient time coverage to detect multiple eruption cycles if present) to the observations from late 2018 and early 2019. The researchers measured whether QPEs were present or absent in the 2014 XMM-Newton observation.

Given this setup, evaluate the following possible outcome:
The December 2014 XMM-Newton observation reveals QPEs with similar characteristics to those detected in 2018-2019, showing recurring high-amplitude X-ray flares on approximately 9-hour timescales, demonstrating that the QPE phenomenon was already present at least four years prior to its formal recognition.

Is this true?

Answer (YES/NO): NO